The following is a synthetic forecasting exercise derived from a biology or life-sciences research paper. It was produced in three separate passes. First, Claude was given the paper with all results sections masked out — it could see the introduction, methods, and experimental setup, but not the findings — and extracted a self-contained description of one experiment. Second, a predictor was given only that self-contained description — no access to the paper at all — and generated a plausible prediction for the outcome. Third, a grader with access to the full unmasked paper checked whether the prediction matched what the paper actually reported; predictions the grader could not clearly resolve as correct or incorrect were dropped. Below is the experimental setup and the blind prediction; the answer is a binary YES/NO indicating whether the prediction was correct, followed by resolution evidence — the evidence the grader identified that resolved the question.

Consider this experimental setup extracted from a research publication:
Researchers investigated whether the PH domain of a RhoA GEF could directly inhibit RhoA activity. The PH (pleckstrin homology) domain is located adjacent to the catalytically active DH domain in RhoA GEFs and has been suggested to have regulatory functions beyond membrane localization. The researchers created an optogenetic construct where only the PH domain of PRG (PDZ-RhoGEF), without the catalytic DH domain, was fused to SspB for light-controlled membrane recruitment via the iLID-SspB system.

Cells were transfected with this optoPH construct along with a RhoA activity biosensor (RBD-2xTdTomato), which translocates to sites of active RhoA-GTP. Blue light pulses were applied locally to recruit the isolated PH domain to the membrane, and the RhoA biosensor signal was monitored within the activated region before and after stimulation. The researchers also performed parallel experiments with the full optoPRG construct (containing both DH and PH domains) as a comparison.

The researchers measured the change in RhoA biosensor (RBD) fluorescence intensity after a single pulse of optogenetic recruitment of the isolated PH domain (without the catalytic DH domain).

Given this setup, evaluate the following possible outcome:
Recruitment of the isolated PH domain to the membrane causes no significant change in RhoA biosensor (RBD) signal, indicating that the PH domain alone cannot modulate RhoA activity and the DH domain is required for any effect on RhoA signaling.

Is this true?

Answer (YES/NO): NO